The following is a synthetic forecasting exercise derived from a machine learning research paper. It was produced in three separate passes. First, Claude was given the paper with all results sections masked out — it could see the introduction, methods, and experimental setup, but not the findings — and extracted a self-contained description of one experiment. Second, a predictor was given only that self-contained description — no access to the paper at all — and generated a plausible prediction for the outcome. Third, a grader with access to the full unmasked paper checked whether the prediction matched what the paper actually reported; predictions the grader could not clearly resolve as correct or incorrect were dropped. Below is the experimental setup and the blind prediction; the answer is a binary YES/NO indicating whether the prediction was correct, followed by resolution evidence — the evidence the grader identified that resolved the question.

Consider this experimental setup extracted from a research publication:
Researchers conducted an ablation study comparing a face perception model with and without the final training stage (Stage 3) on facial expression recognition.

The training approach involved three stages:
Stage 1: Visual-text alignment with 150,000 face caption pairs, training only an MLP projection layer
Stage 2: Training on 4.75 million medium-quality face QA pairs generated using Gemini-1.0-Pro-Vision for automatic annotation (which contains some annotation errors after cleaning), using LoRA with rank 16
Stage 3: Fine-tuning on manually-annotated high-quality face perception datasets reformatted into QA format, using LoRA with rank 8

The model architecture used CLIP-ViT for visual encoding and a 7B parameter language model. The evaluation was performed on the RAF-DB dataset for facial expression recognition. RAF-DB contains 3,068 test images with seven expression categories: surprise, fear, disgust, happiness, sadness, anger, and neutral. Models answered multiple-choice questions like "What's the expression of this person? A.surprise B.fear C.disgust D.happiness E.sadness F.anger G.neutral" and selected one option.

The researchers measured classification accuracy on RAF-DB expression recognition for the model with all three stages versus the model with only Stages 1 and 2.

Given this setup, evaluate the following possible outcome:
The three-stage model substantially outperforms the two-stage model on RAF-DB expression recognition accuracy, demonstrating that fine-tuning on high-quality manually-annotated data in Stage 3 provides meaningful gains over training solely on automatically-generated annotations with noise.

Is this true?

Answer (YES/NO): YES